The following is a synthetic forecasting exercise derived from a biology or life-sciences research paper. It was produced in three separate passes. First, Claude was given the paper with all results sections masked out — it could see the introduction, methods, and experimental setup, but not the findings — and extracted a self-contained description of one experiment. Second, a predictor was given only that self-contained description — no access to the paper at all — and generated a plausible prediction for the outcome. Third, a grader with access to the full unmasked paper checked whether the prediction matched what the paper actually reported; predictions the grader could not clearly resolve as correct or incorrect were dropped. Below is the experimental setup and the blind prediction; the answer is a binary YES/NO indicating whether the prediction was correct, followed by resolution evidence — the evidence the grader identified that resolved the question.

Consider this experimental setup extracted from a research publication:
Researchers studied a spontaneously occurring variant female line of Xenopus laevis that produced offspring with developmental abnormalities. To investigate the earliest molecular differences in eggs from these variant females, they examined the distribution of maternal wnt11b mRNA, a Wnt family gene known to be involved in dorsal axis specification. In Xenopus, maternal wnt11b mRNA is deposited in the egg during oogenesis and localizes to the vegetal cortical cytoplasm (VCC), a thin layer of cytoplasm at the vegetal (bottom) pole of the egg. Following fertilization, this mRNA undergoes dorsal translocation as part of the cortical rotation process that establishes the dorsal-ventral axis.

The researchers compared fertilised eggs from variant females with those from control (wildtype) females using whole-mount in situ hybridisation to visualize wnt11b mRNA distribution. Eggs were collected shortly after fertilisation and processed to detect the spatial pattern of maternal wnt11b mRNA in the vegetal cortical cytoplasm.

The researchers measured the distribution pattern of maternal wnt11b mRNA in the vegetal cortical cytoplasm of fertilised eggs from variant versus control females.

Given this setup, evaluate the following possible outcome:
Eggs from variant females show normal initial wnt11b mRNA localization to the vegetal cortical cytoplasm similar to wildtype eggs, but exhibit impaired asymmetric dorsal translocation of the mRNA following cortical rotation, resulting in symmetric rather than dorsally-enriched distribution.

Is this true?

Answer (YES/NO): NO